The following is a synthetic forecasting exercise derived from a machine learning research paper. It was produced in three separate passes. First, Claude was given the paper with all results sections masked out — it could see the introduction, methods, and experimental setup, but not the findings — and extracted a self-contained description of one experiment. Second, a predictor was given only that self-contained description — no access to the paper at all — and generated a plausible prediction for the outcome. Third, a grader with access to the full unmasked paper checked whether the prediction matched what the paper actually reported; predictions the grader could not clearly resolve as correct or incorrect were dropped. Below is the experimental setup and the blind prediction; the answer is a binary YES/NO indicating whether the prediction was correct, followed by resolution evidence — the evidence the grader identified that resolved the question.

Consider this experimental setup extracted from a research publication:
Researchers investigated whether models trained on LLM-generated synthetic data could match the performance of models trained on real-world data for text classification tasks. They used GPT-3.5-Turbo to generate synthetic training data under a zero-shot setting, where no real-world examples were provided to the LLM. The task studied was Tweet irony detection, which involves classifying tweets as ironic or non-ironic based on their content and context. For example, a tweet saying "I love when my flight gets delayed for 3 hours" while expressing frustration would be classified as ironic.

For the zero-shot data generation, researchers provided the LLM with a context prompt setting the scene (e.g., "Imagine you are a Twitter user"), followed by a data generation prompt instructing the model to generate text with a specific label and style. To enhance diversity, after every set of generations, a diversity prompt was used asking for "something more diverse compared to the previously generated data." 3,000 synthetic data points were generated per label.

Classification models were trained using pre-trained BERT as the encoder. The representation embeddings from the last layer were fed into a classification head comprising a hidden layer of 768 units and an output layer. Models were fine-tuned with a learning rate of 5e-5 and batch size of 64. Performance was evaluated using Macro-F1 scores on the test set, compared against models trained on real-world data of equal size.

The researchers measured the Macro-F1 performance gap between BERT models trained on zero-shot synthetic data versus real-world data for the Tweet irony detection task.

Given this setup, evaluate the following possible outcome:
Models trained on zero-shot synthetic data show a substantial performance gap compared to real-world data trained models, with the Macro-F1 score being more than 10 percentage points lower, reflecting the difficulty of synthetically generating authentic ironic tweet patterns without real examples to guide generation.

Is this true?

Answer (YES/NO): NO